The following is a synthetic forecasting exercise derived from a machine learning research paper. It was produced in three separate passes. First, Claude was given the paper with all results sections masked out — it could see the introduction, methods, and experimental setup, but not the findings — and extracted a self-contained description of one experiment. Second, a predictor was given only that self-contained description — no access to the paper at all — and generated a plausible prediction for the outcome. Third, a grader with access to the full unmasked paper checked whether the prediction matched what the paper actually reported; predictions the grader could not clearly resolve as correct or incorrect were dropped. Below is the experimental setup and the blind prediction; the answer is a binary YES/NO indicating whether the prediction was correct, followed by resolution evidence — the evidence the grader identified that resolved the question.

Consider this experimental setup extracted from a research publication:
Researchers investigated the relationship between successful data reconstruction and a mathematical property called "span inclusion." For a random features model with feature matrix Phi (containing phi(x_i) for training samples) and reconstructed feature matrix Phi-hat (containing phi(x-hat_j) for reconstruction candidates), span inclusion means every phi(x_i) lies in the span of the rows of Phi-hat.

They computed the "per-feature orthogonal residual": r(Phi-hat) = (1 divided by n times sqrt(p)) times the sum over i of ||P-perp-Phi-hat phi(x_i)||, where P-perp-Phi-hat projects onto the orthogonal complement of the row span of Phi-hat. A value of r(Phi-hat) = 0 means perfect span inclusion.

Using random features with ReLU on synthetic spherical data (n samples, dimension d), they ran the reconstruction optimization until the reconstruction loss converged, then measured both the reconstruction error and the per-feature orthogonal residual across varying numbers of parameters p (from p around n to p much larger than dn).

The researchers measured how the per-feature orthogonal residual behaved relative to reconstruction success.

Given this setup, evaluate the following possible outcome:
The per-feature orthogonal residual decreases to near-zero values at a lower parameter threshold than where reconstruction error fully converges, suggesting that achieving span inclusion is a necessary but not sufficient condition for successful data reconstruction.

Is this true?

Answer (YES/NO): NO